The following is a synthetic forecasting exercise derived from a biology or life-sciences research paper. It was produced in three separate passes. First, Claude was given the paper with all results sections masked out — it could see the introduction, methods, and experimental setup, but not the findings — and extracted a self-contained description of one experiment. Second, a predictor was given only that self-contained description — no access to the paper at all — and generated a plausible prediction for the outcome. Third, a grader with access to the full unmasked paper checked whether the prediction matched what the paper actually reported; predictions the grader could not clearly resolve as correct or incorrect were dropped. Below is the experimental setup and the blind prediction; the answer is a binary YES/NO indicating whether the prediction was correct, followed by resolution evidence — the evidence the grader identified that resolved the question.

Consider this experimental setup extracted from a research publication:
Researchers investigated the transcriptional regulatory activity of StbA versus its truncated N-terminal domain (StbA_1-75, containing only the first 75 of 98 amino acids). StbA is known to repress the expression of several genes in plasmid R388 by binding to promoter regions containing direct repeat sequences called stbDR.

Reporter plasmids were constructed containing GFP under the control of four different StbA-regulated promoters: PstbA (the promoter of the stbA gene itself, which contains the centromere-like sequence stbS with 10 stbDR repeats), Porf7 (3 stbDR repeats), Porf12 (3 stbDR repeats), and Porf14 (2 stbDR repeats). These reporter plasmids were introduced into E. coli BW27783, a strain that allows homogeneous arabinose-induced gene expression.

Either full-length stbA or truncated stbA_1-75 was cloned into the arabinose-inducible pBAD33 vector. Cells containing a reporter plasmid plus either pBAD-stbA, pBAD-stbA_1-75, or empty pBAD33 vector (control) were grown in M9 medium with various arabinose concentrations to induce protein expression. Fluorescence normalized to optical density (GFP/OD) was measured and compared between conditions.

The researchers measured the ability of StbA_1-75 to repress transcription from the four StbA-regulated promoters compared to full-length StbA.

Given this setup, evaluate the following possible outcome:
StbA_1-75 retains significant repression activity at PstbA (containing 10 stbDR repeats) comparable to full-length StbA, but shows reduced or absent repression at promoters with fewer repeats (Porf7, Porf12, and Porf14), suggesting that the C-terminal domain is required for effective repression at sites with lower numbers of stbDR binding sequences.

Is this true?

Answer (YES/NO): NO